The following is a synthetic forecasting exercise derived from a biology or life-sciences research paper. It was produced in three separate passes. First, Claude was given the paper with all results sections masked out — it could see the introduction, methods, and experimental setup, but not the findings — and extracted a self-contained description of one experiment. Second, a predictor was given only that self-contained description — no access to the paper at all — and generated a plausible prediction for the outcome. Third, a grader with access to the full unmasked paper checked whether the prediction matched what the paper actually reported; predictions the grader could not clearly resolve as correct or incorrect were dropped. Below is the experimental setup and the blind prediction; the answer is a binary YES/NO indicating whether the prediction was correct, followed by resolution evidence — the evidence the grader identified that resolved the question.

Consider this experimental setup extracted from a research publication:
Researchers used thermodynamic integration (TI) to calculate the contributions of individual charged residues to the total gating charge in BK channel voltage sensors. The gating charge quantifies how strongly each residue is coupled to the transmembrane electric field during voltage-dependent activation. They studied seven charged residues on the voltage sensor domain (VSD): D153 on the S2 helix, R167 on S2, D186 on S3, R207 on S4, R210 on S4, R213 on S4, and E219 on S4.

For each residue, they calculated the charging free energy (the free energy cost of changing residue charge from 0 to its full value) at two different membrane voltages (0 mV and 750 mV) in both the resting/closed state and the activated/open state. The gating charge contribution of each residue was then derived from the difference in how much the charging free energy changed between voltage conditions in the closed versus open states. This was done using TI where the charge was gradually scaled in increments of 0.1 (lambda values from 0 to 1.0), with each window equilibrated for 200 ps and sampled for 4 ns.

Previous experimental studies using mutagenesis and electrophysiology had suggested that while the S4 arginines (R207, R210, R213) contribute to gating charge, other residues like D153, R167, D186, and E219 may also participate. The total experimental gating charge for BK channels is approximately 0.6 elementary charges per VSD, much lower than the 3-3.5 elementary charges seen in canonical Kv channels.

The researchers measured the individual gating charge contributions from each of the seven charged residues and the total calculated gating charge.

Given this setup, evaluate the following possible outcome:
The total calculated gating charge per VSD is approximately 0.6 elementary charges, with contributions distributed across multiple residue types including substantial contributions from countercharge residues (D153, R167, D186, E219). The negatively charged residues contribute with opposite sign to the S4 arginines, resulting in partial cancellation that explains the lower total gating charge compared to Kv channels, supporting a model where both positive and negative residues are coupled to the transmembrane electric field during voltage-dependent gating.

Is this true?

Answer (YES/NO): NO